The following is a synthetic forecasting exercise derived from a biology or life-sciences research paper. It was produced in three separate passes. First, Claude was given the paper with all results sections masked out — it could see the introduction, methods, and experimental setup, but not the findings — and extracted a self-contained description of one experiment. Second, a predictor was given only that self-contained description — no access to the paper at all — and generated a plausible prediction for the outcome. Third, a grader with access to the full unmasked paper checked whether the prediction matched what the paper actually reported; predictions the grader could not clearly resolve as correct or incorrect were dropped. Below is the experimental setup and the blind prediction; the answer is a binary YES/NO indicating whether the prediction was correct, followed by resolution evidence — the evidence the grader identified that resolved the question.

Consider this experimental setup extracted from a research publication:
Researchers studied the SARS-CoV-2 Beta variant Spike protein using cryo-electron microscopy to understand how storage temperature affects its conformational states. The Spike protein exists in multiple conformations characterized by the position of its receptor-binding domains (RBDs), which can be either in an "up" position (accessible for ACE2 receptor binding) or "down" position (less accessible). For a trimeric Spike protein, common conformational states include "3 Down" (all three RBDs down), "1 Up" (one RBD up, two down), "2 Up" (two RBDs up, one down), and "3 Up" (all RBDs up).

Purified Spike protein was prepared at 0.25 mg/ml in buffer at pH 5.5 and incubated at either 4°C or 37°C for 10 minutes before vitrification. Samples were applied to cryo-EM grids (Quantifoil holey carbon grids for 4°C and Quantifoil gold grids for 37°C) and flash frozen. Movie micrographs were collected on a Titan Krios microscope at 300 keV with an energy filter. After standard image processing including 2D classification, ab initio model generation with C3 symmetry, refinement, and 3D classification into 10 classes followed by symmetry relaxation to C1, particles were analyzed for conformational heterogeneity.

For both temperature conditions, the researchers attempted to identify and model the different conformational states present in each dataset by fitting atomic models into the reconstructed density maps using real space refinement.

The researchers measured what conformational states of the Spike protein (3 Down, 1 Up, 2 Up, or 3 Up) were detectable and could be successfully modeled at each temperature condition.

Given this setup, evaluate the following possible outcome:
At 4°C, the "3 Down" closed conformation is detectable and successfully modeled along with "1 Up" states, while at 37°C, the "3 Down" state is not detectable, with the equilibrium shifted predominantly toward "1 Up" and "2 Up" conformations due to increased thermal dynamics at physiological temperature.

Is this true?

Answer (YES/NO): NO